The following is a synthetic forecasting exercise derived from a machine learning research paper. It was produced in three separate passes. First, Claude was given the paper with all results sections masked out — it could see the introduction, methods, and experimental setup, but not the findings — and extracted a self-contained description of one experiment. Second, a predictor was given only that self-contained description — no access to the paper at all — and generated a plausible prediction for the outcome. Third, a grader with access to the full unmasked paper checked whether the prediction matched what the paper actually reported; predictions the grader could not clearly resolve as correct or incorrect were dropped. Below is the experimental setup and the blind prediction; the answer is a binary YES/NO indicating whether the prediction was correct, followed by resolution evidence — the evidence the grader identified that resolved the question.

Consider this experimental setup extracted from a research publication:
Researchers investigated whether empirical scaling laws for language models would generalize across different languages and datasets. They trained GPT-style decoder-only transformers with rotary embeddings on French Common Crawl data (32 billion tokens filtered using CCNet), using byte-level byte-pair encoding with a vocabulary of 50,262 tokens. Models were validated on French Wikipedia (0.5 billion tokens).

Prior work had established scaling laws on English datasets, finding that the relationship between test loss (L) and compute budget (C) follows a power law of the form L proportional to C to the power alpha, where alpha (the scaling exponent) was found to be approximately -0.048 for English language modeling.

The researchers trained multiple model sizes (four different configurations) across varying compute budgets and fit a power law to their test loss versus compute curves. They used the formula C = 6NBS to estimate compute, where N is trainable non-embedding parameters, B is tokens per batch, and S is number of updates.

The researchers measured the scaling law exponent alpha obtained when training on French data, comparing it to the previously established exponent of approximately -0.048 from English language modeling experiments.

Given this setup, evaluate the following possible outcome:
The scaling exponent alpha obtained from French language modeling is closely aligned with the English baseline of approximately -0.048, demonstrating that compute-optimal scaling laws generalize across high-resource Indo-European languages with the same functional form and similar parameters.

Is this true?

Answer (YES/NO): YES